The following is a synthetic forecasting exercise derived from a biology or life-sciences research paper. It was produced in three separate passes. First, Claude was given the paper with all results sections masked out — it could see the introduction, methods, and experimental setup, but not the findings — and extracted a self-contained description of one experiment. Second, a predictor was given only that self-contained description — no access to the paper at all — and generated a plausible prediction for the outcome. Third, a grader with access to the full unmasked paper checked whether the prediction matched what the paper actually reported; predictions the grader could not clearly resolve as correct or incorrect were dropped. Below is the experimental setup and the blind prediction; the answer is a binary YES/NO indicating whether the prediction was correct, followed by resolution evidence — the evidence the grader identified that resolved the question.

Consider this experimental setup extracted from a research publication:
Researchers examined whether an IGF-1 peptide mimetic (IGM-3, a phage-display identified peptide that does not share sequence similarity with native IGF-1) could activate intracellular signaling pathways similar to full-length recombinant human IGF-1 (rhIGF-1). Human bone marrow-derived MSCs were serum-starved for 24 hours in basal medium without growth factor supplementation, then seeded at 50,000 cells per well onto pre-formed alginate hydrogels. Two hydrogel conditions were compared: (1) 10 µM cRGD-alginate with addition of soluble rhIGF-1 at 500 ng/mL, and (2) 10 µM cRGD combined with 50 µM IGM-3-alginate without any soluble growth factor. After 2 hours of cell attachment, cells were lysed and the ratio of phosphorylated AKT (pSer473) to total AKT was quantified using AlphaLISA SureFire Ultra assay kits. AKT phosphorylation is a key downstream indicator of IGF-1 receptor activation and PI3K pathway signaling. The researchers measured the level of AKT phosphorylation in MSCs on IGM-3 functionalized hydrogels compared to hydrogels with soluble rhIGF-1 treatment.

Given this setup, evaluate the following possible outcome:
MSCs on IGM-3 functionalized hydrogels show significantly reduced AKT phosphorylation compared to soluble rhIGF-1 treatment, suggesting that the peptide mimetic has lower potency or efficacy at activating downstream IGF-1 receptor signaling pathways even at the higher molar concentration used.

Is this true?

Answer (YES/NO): NO